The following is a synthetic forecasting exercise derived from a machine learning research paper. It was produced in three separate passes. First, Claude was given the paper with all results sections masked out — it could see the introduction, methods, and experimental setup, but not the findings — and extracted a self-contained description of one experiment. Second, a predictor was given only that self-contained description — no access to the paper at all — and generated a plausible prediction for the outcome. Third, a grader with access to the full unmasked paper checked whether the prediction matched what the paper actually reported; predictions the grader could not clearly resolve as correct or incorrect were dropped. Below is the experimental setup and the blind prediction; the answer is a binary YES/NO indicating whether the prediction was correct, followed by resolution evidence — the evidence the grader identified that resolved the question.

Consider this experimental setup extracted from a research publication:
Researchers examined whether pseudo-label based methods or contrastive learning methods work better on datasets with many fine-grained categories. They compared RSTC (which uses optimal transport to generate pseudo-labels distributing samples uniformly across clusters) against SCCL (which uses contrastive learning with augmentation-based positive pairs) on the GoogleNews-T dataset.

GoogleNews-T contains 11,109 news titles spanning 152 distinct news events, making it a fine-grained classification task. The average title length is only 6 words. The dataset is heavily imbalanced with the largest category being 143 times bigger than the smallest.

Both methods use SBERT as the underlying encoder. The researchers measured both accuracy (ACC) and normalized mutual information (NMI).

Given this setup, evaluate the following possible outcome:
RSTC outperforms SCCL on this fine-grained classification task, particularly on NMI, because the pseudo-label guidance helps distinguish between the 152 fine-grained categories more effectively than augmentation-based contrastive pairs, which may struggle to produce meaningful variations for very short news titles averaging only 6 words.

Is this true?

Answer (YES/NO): NO